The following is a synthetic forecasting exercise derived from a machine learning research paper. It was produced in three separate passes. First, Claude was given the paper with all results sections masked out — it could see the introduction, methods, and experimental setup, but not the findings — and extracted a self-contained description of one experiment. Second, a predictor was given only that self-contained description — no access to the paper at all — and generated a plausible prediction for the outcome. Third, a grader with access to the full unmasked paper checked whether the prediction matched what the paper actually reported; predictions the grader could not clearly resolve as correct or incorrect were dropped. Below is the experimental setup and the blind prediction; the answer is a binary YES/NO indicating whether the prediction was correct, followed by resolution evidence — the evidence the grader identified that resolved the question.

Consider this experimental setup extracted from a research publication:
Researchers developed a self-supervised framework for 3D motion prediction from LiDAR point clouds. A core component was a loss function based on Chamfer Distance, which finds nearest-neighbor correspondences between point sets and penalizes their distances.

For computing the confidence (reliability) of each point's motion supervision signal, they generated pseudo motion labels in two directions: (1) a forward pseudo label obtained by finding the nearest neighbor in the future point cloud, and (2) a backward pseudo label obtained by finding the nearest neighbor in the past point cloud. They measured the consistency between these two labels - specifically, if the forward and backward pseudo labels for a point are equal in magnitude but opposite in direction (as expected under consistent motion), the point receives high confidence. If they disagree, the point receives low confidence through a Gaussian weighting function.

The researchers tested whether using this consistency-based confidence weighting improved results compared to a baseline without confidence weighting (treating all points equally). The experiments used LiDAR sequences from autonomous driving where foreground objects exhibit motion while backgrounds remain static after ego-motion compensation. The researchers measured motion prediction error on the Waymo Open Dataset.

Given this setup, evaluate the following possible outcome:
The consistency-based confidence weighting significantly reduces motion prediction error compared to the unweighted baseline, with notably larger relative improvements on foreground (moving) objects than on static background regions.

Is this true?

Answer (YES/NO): NO